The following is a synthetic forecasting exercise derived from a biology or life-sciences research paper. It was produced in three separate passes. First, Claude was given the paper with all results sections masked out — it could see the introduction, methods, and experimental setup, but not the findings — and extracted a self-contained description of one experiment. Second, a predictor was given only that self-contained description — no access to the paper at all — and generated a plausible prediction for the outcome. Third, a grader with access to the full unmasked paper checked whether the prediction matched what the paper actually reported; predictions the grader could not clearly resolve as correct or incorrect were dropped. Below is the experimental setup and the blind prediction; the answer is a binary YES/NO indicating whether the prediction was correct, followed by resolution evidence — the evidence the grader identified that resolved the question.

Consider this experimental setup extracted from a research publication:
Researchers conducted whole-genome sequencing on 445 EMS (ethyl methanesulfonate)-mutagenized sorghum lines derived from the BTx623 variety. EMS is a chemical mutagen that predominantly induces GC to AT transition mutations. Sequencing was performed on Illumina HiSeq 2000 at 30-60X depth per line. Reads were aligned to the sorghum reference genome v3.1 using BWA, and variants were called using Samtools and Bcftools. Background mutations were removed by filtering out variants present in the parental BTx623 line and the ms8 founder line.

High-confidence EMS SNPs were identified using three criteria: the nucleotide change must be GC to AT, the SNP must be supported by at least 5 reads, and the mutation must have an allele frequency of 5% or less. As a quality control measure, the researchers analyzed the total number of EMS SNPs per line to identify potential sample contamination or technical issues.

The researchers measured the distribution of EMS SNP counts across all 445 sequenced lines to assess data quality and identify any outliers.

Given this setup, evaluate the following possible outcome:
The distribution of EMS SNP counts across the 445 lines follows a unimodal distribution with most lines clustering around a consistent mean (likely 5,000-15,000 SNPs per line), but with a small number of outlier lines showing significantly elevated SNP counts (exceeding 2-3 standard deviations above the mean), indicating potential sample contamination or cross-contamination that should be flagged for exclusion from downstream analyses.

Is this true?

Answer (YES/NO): NO